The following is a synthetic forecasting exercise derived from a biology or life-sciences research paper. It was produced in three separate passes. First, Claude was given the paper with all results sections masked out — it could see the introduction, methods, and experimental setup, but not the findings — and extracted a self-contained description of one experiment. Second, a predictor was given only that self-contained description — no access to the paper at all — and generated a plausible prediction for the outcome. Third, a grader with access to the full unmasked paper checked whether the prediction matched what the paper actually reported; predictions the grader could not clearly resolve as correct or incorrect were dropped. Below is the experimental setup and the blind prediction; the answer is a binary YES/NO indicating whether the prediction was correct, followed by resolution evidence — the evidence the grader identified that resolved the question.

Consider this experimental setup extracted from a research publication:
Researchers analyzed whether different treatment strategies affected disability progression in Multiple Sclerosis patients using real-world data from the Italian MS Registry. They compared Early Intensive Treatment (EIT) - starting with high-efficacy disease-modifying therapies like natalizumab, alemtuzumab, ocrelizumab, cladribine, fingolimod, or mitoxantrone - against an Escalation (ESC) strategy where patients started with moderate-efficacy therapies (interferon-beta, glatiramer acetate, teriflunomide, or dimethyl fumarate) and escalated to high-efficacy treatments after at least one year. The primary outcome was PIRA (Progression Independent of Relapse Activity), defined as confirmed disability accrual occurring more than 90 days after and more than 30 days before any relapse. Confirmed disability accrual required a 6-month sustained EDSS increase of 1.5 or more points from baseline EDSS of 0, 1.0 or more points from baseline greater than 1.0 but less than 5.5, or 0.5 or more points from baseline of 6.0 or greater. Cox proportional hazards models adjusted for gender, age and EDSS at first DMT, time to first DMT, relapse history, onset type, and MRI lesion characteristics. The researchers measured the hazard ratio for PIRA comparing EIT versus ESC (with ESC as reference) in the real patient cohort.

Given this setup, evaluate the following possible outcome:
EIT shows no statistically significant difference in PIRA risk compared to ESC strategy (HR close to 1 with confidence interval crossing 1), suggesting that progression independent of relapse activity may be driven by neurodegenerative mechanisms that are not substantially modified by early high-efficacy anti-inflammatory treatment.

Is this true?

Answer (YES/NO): YES